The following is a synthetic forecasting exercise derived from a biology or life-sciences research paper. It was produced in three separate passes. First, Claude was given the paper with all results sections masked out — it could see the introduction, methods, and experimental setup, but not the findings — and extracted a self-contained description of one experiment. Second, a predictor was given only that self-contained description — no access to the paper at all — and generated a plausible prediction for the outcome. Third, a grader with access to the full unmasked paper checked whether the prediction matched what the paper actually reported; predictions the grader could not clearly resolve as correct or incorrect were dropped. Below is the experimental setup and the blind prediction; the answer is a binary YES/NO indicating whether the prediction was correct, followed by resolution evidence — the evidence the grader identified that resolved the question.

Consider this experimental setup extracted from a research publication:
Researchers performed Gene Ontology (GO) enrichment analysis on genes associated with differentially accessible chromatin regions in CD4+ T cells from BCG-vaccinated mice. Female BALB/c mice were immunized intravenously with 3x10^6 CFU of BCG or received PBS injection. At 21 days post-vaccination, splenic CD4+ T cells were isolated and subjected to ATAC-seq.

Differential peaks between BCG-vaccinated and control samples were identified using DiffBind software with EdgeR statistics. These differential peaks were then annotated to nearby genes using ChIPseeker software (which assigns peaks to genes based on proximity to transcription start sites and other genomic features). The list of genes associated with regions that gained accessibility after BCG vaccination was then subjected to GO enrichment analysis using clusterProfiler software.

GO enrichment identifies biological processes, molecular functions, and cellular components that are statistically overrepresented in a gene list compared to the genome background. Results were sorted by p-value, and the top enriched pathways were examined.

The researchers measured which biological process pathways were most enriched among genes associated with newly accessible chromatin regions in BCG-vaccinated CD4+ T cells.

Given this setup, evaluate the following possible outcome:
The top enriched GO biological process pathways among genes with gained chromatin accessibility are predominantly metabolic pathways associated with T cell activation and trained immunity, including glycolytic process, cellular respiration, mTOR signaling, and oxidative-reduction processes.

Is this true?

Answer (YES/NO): NO